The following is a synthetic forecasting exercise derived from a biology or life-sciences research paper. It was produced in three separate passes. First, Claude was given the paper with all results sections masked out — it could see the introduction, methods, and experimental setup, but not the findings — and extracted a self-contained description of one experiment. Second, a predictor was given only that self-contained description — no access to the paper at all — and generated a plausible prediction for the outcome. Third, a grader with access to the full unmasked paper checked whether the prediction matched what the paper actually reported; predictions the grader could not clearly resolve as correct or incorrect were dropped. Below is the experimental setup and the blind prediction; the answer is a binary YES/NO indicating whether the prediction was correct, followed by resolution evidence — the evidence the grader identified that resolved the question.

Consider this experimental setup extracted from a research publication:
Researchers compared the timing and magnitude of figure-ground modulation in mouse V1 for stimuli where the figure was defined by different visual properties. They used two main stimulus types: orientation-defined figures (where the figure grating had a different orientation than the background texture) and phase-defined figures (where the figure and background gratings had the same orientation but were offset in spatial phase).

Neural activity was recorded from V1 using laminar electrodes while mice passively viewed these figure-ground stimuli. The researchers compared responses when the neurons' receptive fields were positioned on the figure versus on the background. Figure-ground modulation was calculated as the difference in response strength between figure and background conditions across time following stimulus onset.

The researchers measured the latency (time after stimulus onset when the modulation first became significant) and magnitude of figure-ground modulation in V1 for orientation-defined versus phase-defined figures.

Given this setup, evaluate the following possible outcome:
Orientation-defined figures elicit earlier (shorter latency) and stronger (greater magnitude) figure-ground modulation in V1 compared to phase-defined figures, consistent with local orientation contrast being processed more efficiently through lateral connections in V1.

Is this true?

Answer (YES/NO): YES